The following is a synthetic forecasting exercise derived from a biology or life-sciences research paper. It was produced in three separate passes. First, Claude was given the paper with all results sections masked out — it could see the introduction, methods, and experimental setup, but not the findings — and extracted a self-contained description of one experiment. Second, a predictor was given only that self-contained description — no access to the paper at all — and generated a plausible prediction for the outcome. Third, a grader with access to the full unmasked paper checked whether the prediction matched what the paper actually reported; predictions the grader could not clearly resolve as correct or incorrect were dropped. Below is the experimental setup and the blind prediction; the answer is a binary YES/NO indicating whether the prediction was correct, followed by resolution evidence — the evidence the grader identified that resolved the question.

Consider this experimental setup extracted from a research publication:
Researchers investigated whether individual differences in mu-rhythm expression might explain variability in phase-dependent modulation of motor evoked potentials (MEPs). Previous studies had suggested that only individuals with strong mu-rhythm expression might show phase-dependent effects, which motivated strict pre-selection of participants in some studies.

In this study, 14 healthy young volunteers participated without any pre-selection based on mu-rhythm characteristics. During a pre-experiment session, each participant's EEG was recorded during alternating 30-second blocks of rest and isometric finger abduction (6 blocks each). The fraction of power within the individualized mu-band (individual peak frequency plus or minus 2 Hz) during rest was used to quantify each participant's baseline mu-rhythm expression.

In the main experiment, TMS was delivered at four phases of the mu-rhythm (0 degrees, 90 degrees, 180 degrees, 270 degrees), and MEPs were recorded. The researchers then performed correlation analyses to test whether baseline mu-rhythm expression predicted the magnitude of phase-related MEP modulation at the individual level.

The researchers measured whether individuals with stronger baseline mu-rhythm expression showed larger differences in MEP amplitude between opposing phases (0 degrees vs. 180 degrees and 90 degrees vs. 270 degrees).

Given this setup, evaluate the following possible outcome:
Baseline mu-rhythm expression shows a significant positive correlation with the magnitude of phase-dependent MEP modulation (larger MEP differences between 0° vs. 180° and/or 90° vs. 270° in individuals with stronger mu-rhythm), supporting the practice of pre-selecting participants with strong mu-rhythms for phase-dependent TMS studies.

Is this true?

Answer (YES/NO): NO